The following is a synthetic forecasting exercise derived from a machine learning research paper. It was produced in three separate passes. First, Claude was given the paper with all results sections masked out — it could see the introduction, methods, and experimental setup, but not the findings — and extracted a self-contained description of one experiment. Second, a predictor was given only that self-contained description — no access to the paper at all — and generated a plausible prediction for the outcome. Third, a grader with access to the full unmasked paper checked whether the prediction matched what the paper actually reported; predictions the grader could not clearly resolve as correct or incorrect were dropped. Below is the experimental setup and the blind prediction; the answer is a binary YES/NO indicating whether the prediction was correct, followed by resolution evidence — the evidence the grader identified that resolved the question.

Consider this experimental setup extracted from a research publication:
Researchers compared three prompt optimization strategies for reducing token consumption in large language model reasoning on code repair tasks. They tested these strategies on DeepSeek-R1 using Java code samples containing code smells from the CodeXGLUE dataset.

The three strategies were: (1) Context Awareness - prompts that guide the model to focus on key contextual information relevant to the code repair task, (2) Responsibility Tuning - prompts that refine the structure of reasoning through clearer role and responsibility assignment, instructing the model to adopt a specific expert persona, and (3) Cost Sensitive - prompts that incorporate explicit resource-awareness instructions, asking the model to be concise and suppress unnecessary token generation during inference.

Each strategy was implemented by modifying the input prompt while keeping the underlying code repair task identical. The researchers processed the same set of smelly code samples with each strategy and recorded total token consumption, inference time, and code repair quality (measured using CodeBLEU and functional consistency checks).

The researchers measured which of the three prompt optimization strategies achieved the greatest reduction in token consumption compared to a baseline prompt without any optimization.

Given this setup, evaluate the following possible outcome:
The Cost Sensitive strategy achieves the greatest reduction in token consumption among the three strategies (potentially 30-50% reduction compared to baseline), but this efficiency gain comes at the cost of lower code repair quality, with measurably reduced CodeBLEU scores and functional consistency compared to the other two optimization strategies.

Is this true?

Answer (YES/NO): NO